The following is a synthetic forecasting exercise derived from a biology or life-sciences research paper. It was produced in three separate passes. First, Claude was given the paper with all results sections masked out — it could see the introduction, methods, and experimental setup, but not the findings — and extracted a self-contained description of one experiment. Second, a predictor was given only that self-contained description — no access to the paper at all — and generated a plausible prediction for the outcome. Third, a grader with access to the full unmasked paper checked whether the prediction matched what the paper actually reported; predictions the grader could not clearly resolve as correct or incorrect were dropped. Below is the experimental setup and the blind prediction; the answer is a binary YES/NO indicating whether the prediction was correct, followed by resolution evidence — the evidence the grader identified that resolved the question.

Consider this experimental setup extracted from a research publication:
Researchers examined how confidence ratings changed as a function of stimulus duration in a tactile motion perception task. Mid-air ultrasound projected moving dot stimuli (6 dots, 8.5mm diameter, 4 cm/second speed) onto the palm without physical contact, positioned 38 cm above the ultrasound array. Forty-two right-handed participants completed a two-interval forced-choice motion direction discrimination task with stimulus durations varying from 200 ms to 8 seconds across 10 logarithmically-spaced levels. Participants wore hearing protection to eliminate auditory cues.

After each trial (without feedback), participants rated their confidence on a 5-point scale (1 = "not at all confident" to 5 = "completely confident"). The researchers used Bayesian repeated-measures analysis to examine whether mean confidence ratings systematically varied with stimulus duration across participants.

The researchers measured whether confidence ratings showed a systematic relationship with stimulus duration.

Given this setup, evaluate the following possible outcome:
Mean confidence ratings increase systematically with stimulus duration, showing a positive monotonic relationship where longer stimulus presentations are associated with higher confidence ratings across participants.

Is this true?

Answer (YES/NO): NO